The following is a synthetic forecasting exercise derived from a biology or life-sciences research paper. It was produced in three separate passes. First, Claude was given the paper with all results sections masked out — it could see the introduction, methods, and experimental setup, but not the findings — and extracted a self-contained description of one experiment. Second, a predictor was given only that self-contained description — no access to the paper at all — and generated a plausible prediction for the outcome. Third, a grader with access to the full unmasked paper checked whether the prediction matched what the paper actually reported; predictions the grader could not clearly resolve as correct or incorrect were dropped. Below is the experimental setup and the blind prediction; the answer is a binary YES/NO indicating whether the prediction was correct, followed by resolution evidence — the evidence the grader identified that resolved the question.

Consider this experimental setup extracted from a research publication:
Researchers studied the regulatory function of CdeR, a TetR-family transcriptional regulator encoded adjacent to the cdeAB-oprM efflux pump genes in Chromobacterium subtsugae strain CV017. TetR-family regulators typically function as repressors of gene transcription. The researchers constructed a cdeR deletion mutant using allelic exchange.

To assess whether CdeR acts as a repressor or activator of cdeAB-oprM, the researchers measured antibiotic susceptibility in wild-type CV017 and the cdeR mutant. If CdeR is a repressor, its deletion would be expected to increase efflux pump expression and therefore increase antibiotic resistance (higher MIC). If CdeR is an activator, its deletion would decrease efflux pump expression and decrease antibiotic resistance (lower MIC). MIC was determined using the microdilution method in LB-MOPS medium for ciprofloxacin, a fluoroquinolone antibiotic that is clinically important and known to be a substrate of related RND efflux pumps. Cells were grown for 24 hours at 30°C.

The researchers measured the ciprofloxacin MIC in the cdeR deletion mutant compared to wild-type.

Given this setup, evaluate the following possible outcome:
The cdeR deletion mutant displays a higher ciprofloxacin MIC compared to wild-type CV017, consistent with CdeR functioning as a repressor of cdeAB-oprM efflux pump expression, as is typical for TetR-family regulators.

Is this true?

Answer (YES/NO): YES